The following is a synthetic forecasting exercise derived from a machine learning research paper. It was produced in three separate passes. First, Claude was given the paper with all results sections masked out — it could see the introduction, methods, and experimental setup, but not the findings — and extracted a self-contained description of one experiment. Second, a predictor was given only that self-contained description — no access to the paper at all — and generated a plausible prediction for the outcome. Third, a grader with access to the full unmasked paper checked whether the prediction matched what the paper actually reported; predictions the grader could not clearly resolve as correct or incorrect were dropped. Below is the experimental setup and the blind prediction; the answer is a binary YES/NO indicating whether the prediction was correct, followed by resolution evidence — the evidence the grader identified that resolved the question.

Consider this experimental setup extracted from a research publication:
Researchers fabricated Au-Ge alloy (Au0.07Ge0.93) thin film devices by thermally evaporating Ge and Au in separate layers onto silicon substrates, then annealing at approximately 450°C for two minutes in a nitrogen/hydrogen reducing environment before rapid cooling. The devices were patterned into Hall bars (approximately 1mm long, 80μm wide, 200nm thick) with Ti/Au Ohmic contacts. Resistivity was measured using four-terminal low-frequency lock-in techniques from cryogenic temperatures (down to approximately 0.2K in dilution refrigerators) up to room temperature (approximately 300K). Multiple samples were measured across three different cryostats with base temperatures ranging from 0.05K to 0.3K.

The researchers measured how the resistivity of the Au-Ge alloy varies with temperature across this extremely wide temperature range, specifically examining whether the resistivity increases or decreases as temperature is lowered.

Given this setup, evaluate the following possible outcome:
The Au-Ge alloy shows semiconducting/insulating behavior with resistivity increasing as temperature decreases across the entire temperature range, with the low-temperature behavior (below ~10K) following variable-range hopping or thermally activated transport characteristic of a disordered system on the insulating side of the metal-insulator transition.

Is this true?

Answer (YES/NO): NO